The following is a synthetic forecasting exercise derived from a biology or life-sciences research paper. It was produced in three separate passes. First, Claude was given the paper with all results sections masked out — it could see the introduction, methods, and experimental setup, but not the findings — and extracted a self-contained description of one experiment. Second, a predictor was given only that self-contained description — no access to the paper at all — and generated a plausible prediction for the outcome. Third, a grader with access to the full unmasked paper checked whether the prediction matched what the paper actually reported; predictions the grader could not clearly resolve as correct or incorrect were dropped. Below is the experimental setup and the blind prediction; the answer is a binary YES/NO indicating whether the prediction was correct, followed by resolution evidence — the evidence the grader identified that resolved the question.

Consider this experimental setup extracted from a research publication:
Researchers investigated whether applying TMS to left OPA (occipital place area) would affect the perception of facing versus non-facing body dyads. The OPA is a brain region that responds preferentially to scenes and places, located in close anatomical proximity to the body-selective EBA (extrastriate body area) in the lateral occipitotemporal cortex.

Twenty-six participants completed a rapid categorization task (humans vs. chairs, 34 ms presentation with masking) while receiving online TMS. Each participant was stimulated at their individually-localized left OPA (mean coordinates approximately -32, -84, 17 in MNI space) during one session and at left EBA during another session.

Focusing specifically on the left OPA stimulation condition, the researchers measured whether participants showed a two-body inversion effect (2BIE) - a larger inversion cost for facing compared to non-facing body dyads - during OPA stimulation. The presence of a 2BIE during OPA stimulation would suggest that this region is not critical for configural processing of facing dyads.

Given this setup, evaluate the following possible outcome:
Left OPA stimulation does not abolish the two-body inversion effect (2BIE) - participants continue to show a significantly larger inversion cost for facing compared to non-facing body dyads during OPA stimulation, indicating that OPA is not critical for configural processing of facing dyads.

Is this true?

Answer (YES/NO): YES